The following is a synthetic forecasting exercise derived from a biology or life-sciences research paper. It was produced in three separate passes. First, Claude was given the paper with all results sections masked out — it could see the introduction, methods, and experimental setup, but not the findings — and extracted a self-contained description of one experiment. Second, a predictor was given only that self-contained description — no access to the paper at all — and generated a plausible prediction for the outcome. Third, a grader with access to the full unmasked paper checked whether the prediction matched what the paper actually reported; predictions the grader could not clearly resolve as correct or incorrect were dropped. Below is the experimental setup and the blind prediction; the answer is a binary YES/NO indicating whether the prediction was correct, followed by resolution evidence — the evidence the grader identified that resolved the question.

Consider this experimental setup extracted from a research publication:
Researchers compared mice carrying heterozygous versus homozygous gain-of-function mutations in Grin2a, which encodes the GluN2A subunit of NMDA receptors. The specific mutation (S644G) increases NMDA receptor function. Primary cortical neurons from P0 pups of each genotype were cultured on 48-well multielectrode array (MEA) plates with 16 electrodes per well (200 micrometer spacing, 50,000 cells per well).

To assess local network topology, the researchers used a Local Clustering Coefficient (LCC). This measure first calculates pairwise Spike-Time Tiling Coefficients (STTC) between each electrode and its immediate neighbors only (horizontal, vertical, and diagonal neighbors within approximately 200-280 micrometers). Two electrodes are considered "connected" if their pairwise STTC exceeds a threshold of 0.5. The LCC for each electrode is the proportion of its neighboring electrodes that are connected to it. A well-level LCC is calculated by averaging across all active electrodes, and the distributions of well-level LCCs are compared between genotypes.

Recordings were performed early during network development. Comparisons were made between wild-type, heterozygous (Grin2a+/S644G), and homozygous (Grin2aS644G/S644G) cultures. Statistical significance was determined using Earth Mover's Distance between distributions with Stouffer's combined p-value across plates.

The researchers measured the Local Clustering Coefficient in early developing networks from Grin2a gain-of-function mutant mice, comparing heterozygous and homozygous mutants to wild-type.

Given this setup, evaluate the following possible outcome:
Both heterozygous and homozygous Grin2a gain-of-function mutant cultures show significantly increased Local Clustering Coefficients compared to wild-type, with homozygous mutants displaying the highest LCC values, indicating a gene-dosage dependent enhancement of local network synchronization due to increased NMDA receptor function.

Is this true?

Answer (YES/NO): NO